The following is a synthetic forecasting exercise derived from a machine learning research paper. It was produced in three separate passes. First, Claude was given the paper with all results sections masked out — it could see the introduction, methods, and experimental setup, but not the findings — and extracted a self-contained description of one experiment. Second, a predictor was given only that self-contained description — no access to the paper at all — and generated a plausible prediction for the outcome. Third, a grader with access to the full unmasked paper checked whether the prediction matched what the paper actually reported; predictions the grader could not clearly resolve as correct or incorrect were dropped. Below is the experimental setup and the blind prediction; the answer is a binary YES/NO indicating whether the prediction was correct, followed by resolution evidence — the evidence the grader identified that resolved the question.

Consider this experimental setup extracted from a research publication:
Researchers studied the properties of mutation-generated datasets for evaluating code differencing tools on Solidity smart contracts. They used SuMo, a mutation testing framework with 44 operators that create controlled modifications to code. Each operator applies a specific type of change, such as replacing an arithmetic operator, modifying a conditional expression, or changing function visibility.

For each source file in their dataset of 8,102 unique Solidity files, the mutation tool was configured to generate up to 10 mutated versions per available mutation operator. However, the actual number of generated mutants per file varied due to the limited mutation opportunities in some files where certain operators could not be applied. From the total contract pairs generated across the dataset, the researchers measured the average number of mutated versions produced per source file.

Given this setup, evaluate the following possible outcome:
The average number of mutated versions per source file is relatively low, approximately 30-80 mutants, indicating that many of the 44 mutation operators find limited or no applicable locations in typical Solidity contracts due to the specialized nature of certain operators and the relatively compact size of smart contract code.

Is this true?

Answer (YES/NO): YES